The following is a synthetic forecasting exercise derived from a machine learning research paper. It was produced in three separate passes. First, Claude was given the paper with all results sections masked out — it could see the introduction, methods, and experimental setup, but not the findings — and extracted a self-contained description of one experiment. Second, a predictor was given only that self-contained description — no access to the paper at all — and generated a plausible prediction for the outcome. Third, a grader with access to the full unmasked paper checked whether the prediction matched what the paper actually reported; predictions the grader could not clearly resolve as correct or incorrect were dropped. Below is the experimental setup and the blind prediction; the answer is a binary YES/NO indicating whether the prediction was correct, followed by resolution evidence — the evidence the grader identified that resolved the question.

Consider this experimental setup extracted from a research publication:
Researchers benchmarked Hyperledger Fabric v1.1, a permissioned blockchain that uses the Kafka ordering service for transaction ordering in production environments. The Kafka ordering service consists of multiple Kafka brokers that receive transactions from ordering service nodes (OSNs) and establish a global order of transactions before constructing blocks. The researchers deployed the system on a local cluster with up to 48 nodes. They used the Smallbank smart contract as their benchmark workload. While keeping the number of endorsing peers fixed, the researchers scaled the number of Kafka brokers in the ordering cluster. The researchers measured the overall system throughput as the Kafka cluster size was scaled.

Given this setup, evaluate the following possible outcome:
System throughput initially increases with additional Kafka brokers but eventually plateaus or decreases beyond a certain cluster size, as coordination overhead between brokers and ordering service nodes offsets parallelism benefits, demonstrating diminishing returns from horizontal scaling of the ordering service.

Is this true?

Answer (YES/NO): NO